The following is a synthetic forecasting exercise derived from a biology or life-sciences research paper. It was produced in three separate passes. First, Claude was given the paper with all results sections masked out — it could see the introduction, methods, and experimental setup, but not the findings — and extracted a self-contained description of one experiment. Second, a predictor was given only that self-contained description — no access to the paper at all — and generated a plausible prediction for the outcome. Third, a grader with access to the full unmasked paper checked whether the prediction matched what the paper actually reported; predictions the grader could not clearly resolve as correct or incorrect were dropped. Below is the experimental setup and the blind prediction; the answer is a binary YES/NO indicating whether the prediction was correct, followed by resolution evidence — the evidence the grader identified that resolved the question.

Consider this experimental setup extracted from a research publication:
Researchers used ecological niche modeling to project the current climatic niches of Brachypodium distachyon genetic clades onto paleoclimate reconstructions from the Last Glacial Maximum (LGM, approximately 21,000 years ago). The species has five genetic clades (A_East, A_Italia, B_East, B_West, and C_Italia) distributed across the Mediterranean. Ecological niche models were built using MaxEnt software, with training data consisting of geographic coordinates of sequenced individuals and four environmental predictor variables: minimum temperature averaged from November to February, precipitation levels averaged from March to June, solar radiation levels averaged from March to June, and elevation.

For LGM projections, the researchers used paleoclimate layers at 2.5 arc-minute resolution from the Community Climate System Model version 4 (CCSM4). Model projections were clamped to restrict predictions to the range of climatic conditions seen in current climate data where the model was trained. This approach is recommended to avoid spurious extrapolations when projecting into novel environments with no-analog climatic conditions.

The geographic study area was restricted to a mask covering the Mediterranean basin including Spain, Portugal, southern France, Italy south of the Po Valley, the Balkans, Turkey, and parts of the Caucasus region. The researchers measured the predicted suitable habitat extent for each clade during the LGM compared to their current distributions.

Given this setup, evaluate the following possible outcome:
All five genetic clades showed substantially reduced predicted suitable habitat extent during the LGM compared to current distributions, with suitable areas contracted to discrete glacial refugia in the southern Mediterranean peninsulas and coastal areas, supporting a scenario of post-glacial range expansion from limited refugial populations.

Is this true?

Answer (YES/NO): NO